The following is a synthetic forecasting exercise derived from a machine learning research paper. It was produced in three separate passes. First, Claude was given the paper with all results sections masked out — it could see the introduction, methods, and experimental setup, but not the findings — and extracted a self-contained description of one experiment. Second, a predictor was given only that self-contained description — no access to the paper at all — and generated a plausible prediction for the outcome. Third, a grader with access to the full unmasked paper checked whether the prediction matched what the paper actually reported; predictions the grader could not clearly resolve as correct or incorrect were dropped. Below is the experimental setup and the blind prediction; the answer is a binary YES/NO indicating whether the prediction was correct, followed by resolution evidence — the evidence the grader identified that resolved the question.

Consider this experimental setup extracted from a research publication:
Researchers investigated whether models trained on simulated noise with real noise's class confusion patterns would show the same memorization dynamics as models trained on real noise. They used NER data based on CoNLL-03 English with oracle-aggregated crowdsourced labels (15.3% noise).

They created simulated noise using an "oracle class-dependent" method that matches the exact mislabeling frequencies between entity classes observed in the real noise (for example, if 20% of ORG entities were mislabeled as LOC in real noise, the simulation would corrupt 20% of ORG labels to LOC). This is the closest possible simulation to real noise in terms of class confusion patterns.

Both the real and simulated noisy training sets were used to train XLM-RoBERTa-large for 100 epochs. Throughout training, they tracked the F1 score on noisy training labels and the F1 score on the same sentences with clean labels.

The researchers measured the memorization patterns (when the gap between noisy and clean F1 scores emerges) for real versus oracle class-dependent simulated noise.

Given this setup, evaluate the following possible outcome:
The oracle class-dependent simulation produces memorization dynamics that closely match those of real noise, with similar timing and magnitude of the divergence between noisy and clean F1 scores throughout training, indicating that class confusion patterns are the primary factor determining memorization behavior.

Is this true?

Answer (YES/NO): NO